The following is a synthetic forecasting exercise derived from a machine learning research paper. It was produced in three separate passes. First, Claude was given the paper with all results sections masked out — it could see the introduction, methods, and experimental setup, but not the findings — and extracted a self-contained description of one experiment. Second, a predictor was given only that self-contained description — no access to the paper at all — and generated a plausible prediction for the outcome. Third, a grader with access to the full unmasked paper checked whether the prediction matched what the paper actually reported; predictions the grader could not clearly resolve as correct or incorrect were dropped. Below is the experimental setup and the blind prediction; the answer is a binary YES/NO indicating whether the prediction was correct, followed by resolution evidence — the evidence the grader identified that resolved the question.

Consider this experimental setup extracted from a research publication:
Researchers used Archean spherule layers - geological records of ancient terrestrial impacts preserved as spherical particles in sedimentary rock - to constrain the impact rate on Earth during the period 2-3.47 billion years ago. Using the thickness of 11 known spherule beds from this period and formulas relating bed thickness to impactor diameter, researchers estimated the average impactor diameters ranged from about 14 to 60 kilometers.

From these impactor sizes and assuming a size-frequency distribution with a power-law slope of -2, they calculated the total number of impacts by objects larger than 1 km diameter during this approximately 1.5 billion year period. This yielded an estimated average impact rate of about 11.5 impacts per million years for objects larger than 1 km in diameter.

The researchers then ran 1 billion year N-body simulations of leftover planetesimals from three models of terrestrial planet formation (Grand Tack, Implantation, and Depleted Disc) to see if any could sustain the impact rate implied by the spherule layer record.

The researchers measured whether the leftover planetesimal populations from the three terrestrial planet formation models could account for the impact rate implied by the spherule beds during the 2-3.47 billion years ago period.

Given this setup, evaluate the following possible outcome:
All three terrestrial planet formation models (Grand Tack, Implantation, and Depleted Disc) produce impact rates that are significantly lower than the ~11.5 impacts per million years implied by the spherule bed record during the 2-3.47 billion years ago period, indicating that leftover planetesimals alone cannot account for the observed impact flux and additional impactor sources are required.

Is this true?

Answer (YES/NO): NO